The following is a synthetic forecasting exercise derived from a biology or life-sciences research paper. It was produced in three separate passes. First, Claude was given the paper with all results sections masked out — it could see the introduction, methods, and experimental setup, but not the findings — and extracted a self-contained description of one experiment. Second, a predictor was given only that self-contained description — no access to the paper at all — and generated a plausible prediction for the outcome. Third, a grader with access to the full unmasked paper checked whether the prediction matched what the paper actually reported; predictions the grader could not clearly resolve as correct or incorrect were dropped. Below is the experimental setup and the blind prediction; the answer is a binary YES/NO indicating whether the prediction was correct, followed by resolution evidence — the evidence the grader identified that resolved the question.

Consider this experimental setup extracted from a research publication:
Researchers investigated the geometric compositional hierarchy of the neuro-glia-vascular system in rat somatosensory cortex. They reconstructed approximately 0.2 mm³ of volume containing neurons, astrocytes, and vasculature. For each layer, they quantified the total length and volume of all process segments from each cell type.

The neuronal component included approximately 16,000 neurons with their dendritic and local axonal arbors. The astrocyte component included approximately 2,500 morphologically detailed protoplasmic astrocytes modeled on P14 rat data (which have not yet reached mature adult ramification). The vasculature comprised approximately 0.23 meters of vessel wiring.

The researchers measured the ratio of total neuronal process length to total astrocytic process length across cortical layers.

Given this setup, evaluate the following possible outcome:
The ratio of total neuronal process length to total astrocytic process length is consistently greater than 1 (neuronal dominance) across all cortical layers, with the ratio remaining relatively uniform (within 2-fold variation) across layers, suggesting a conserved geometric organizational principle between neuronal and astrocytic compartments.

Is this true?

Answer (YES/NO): YES